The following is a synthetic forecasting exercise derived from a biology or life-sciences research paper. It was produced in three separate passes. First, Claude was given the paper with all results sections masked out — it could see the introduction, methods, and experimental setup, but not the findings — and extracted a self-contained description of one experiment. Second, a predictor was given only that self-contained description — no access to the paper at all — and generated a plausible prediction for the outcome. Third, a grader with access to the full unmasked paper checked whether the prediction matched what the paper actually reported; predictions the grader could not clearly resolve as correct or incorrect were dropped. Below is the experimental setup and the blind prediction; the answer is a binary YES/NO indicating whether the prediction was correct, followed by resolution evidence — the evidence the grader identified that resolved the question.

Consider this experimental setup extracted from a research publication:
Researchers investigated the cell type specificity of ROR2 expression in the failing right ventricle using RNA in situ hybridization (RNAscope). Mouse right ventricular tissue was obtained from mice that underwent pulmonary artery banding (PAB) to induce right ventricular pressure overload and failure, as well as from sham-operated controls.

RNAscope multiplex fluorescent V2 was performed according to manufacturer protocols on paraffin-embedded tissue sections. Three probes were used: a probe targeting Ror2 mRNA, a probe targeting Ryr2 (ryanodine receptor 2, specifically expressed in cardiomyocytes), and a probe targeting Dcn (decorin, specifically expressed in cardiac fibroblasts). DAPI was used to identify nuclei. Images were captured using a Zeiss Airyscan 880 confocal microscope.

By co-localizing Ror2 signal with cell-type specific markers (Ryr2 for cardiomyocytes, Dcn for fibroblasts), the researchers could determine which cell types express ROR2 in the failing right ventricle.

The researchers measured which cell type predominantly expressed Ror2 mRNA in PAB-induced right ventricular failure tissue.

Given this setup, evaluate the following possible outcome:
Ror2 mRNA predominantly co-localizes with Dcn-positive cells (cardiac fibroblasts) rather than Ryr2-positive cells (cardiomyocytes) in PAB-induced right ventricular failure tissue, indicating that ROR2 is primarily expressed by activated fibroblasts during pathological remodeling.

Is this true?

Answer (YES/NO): NO